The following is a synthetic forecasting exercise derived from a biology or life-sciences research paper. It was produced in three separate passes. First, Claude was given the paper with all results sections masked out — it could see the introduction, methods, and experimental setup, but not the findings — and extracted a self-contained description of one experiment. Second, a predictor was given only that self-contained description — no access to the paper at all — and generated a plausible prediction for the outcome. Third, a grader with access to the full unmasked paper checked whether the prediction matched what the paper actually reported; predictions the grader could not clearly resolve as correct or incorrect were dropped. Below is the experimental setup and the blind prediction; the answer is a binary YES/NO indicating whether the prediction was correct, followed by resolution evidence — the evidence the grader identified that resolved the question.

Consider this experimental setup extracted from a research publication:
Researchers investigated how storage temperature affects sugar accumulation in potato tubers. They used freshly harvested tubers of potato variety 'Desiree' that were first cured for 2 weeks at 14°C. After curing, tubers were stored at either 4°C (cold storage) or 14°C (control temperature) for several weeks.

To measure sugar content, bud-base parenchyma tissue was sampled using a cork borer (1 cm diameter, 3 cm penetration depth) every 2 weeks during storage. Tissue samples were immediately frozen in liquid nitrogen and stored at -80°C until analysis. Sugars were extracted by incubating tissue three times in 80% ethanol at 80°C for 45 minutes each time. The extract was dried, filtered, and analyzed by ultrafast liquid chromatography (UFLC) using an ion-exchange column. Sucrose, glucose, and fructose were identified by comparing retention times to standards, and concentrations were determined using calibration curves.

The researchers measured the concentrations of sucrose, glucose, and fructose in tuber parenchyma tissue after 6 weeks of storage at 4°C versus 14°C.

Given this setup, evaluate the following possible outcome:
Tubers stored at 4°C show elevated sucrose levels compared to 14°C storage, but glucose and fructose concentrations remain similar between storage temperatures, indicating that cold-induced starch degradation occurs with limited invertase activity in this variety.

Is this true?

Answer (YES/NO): NO